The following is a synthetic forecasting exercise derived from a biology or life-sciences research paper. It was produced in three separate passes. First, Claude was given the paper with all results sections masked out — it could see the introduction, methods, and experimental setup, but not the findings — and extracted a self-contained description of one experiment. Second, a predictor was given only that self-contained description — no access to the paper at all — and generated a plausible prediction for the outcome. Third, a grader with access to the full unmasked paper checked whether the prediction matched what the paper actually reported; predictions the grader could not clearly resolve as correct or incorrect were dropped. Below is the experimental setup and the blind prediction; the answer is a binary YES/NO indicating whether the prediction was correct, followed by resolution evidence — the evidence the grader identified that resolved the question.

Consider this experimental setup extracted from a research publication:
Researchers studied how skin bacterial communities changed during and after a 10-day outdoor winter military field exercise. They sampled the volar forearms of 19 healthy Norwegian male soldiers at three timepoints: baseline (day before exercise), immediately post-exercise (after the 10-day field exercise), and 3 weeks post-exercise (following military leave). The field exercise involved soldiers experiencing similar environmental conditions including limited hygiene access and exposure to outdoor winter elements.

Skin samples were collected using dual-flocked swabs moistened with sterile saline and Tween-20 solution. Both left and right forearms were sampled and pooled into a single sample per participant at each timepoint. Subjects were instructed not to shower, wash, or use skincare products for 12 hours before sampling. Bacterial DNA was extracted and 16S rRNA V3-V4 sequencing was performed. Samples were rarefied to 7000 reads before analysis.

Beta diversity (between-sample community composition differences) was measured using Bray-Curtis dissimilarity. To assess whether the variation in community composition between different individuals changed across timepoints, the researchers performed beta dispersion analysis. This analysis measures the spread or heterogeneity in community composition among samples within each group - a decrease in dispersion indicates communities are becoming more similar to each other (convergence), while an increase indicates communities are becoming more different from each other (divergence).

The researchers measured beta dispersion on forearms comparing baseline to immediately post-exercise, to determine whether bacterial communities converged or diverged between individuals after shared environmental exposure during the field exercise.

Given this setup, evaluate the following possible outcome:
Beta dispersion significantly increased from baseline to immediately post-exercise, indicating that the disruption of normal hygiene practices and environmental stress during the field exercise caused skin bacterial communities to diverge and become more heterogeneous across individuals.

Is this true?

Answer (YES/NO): NO